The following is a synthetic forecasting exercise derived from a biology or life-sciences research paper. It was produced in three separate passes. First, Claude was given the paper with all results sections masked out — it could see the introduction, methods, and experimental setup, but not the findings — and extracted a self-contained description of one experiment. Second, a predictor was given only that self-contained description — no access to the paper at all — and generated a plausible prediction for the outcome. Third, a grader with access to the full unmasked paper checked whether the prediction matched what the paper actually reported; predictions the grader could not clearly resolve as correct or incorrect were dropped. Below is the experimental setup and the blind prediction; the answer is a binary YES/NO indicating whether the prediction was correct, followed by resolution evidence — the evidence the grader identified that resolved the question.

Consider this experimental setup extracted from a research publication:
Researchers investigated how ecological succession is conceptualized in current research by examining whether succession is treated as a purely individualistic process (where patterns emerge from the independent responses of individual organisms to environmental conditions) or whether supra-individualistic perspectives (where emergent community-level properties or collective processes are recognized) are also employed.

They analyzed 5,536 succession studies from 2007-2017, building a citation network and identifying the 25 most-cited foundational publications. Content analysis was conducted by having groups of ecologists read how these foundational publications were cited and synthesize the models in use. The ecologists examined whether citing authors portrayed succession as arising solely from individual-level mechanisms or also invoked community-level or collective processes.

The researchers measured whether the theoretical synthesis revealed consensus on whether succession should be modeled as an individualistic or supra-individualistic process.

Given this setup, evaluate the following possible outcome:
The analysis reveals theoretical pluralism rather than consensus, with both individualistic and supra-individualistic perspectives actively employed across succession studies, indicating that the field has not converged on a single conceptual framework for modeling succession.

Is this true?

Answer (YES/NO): YES